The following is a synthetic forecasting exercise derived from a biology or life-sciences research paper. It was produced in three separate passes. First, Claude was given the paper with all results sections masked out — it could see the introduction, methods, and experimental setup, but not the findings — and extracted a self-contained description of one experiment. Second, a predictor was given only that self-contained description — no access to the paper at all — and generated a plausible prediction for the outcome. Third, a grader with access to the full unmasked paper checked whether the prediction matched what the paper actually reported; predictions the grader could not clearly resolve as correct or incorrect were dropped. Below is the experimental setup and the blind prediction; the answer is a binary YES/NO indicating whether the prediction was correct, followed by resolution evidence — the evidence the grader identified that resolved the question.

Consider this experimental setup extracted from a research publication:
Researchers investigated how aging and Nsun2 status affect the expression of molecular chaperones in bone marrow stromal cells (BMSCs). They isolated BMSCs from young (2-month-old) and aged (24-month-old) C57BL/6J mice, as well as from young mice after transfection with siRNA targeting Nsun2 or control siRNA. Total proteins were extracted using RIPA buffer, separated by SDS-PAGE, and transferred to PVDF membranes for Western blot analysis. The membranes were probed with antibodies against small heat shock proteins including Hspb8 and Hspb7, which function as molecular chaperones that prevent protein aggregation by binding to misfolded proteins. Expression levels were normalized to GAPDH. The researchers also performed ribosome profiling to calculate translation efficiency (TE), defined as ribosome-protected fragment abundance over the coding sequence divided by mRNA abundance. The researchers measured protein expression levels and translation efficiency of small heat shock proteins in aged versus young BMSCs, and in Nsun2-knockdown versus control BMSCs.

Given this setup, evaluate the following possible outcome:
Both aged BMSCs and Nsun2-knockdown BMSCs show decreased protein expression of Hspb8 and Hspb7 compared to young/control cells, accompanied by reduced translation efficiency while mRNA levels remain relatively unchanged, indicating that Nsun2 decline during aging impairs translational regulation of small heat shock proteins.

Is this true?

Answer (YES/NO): NO